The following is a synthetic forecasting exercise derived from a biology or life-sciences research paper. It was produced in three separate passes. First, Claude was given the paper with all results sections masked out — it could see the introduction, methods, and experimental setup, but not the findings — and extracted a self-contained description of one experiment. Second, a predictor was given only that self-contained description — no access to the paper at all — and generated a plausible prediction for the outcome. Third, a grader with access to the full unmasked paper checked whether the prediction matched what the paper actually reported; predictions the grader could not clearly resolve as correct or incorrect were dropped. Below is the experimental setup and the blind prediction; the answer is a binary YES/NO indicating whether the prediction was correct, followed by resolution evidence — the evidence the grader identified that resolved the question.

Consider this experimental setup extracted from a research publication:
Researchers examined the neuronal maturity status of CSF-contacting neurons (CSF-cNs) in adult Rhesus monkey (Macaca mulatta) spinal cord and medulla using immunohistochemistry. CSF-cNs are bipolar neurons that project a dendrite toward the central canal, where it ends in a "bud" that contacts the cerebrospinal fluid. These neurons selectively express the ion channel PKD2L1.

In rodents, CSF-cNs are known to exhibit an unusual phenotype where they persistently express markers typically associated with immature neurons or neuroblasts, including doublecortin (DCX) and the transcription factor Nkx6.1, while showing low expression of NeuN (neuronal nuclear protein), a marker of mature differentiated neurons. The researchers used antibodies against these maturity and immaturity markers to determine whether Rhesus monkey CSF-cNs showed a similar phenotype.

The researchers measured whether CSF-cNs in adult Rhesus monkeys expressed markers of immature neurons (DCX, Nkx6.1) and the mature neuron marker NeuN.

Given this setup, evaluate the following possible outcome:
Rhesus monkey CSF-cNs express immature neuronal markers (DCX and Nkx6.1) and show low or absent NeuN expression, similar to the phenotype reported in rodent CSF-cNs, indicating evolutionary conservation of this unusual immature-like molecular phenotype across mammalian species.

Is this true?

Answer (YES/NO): YES